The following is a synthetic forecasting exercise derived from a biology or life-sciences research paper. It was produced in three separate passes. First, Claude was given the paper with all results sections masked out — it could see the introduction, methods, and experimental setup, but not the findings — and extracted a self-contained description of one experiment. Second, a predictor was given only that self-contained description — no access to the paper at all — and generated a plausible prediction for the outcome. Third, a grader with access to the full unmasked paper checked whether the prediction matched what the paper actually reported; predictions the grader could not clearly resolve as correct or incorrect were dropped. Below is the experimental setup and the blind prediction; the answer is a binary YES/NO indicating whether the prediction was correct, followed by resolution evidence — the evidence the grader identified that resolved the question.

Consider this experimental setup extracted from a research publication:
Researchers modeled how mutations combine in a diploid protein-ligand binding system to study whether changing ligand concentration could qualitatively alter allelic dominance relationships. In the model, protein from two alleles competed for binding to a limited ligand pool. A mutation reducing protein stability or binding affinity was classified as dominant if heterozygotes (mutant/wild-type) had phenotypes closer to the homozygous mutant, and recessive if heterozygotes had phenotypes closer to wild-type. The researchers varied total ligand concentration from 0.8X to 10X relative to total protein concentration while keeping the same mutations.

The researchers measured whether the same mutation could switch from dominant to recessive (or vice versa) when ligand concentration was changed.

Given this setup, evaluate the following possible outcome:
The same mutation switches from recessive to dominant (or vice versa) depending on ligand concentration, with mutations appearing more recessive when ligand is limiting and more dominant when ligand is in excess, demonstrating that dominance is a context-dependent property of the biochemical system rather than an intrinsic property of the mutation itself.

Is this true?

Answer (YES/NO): NO